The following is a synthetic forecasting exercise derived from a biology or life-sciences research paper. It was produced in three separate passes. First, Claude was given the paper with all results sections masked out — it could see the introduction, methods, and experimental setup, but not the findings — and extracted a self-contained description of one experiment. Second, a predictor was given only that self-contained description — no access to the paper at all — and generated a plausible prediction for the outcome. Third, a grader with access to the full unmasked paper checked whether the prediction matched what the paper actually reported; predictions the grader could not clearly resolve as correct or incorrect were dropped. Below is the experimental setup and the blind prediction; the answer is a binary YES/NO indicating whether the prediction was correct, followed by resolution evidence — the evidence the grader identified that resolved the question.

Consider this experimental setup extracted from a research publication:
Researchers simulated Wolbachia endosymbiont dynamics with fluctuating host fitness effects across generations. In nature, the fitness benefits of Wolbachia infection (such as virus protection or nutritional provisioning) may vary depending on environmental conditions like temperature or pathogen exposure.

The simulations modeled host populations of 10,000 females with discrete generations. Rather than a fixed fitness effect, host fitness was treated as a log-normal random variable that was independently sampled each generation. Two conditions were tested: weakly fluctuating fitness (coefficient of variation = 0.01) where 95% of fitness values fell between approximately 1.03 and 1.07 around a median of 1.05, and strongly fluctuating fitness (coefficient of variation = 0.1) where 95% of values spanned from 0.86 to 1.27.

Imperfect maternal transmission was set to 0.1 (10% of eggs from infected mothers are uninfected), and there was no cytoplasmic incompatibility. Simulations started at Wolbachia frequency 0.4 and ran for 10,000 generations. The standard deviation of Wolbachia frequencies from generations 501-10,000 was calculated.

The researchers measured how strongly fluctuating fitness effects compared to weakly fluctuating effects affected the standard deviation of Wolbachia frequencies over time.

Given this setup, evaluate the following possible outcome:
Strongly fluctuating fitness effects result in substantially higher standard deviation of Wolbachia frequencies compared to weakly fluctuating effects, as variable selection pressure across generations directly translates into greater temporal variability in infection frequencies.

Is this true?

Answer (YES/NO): YES